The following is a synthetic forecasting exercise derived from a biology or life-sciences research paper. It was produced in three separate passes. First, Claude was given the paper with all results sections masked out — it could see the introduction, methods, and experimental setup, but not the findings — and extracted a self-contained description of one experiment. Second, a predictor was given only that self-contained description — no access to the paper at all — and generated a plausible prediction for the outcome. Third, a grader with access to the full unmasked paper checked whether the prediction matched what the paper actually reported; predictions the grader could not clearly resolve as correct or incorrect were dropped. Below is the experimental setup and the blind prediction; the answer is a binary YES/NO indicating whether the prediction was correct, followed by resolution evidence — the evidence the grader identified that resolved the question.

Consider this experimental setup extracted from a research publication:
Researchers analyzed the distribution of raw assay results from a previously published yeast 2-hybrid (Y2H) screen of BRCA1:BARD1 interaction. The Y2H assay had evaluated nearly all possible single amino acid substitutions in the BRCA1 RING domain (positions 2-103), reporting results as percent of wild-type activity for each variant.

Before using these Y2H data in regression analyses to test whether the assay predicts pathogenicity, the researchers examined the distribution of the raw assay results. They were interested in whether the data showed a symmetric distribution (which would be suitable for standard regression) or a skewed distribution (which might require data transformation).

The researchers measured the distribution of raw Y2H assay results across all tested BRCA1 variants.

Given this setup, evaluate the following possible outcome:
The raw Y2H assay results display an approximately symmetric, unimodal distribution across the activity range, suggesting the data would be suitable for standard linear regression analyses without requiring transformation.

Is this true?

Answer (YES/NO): NO